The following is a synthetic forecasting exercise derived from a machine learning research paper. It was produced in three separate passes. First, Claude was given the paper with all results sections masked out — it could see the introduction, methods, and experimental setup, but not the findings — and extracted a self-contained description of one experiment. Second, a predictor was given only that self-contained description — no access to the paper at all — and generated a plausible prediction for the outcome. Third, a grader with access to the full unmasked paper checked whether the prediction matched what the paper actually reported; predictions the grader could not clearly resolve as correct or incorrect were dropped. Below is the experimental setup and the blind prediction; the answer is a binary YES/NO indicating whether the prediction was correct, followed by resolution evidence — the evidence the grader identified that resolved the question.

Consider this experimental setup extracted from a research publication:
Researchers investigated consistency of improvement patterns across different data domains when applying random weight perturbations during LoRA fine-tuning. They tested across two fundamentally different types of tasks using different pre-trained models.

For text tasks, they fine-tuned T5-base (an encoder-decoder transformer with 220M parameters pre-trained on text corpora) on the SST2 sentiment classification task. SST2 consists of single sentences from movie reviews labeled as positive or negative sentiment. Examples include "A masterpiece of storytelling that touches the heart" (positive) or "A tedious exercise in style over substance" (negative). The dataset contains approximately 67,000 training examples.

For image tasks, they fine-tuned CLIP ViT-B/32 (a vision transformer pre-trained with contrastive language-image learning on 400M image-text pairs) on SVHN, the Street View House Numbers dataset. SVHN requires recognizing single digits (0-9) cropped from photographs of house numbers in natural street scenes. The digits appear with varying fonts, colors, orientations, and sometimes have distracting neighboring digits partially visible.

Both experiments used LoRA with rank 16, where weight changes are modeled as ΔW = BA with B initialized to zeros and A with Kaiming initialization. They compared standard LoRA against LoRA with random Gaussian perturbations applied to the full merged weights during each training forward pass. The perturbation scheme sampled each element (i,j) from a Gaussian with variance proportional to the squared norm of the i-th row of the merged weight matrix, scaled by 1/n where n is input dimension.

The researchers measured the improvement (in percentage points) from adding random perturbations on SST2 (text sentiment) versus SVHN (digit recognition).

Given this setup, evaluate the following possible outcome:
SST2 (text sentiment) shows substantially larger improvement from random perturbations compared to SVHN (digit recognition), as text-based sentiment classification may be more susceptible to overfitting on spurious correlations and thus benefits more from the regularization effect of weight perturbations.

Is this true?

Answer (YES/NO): YES